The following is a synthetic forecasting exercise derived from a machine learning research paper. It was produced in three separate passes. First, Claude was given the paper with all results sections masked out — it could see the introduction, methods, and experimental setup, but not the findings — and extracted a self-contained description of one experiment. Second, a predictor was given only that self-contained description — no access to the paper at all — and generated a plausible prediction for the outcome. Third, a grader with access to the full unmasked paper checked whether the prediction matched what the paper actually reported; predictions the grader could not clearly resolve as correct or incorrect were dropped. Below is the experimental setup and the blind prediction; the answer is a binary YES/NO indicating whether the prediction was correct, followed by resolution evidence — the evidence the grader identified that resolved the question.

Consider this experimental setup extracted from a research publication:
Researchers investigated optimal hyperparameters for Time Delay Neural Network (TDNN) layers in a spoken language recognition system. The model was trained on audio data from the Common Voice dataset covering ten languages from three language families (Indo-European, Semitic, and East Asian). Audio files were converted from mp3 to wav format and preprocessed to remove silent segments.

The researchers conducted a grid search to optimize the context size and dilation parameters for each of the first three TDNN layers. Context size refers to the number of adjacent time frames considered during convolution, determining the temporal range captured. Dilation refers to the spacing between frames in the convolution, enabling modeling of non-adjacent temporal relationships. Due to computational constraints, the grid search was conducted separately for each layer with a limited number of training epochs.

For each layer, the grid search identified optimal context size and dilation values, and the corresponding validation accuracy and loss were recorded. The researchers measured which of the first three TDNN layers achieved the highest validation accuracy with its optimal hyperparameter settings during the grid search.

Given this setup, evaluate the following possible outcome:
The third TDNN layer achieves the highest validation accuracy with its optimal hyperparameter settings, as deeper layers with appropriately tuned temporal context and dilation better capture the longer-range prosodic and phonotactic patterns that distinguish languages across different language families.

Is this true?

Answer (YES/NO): YES